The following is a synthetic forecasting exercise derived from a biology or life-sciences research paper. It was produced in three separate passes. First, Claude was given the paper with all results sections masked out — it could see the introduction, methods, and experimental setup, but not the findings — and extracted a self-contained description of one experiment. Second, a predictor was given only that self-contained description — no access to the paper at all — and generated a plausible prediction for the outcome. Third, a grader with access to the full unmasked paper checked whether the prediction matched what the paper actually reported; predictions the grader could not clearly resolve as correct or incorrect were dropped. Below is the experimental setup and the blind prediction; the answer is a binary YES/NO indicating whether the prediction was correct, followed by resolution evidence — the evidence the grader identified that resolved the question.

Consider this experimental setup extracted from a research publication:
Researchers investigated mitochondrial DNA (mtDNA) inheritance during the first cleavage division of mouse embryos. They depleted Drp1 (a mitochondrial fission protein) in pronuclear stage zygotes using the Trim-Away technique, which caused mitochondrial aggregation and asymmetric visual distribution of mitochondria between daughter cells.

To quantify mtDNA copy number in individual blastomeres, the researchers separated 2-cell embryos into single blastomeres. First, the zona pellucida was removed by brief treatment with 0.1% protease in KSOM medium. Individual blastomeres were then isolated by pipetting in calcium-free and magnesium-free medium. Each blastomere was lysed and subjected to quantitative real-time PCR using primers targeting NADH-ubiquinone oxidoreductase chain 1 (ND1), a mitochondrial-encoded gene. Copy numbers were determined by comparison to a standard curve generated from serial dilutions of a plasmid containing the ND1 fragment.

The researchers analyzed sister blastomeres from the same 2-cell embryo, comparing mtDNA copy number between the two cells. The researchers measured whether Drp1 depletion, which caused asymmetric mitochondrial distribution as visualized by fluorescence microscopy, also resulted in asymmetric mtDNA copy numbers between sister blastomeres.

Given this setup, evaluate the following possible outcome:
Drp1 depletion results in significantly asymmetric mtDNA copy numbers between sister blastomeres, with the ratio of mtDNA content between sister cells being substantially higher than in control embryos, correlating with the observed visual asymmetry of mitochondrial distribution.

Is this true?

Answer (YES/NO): YES